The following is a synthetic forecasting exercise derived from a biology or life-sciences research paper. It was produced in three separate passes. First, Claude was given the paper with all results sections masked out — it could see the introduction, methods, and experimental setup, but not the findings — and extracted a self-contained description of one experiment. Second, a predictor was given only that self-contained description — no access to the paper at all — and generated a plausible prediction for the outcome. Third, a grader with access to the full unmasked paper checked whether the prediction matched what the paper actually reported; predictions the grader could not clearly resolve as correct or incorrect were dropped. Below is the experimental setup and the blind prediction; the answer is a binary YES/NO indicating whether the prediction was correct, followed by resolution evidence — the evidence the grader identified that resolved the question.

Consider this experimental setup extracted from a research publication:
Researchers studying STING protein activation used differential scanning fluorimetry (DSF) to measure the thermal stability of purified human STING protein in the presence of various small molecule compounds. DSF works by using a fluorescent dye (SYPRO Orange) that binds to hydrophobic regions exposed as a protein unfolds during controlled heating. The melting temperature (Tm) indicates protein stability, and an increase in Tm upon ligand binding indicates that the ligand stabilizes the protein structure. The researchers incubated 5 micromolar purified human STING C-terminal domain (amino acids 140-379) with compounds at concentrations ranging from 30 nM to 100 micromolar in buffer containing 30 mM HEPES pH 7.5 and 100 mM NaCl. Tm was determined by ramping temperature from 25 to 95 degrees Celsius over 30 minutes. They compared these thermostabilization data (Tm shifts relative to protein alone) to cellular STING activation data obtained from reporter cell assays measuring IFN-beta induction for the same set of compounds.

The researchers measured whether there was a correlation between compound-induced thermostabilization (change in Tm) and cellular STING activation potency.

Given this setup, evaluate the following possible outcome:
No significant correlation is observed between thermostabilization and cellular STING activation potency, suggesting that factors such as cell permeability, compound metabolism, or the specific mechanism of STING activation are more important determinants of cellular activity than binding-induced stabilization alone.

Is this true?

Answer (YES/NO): NO